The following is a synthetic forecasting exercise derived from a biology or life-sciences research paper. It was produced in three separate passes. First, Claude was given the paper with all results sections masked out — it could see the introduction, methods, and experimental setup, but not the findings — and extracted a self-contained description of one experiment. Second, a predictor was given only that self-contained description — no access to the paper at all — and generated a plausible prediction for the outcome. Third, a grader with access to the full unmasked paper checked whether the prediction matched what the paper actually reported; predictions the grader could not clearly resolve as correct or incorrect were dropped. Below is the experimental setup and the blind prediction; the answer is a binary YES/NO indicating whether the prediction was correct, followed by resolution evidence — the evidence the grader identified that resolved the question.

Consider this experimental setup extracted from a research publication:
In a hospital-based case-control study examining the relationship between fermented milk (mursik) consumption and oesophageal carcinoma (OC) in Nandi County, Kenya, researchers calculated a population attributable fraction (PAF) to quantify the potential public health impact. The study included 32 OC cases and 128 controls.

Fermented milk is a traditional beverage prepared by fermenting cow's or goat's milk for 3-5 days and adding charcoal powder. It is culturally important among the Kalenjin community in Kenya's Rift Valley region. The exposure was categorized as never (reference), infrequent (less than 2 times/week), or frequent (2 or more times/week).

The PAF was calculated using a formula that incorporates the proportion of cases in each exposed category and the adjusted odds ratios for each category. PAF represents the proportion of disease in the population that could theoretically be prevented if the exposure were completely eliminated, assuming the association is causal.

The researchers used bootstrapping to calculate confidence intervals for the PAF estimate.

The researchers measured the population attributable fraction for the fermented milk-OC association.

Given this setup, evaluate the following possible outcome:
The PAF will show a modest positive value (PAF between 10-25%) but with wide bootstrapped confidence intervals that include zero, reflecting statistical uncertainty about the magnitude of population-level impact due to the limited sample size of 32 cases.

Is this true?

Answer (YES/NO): NO